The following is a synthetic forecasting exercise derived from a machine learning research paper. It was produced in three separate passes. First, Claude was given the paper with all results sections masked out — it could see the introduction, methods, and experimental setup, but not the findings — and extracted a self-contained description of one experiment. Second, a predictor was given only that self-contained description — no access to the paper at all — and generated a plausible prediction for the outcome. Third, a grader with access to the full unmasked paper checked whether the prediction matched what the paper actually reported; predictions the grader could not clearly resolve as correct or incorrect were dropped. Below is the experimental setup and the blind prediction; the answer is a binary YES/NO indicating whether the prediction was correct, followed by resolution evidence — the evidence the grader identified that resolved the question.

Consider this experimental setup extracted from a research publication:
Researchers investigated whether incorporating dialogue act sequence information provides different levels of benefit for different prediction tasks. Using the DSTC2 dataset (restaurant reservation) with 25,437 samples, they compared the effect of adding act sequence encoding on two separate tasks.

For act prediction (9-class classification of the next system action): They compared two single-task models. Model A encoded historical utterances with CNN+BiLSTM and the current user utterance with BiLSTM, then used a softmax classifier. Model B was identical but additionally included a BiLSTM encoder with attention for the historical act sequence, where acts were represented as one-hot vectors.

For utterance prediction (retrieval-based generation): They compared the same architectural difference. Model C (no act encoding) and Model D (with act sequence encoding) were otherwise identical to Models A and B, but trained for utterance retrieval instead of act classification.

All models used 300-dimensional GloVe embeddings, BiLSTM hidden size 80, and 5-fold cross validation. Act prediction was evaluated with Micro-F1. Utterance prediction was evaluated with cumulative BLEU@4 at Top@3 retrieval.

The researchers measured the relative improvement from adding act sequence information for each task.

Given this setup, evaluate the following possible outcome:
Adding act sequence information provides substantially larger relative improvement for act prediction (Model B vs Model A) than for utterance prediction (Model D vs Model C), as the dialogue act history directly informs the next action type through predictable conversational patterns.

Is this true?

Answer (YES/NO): NO